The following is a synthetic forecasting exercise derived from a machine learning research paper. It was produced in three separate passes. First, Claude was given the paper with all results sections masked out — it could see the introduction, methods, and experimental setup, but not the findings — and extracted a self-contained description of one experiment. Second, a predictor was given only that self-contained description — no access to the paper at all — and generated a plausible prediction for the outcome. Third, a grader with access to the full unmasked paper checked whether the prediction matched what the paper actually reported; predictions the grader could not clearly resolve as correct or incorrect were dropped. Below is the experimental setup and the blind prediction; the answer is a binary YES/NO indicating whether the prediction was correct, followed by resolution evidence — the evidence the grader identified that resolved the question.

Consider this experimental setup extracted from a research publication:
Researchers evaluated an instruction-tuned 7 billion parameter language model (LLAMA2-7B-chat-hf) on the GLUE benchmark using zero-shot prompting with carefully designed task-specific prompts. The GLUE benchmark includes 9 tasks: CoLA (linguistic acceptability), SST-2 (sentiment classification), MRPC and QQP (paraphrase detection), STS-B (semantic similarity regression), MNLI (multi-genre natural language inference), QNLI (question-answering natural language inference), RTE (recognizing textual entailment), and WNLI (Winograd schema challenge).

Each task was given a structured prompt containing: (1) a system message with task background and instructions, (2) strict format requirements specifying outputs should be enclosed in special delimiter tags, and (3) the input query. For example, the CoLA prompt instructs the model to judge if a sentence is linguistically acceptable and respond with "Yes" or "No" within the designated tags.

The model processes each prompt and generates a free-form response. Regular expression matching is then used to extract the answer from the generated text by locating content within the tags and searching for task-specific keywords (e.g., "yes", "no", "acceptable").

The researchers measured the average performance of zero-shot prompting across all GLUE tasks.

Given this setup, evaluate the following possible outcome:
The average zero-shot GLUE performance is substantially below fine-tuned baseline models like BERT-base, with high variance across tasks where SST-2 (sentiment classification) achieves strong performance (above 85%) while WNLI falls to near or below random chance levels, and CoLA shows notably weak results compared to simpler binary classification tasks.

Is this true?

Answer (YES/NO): NO